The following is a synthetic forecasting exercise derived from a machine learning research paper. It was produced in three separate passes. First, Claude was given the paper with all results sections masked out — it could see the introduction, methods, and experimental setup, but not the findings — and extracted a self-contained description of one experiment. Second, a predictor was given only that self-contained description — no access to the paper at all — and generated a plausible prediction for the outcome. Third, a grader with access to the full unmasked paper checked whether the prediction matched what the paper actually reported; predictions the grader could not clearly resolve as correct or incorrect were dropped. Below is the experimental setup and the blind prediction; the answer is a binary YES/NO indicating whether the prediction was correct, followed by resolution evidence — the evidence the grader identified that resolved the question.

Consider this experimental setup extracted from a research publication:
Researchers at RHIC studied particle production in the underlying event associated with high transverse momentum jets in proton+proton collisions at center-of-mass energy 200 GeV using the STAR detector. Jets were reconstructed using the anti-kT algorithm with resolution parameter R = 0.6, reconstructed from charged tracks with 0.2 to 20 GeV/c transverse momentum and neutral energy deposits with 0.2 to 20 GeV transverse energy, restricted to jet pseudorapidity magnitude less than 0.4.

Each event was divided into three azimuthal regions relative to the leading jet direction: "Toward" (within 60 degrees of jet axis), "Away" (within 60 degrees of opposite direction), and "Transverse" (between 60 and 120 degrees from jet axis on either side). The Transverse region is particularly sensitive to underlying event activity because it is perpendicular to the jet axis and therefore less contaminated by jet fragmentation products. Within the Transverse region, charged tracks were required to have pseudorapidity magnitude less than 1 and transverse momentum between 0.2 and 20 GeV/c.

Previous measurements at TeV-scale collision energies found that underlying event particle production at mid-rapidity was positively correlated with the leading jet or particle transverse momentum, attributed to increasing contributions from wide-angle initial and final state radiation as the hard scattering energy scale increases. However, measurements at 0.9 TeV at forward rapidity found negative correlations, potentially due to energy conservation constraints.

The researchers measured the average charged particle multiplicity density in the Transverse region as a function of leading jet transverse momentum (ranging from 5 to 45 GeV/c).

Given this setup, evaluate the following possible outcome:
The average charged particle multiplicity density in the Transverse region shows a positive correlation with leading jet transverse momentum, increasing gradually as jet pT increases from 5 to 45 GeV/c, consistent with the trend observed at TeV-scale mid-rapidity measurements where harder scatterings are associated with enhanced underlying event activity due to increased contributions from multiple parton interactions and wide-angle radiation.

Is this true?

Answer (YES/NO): NO